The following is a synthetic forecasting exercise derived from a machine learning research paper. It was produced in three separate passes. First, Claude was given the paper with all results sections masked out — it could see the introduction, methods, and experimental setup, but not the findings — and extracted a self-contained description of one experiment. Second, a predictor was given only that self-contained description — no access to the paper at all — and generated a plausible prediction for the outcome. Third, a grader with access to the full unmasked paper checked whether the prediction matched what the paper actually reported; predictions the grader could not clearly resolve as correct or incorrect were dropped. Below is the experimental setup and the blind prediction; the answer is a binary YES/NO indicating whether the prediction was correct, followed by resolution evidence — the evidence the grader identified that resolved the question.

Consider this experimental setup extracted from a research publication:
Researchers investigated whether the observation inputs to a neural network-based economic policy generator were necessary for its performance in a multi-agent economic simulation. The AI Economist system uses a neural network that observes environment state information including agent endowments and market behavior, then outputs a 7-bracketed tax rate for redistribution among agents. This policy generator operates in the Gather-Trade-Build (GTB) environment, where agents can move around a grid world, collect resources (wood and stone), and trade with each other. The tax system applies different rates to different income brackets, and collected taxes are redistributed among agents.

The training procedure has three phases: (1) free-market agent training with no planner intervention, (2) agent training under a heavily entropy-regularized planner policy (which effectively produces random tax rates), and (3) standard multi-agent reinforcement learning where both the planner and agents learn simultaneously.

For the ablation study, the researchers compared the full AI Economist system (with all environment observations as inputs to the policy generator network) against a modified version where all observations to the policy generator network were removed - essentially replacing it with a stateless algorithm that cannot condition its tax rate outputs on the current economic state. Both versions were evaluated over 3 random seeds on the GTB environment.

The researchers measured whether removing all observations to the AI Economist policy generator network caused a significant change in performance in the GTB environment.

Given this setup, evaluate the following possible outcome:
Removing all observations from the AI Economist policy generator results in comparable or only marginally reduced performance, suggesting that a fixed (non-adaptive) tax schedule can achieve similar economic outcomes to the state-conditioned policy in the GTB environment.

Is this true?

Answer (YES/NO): YES